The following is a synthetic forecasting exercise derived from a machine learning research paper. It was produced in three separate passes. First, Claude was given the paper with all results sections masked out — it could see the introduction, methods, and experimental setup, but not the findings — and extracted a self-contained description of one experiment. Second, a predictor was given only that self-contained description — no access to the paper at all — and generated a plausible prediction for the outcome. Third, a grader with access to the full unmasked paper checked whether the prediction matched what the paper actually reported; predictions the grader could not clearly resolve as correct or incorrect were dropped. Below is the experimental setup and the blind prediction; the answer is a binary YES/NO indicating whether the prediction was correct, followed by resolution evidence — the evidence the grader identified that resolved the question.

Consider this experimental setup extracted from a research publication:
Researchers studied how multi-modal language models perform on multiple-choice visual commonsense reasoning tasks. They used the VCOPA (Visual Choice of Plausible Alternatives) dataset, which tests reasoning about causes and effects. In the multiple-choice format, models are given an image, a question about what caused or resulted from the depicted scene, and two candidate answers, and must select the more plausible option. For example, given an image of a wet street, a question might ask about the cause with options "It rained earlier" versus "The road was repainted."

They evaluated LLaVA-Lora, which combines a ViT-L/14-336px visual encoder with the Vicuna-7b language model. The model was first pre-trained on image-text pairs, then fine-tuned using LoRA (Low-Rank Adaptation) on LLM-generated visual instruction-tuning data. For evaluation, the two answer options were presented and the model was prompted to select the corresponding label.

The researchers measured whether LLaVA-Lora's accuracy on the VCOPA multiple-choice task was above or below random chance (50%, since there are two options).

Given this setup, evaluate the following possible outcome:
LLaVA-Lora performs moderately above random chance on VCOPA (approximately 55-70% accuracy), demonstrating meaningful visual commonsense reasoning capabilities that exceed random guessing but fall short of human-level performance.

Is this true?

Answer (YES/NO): NO